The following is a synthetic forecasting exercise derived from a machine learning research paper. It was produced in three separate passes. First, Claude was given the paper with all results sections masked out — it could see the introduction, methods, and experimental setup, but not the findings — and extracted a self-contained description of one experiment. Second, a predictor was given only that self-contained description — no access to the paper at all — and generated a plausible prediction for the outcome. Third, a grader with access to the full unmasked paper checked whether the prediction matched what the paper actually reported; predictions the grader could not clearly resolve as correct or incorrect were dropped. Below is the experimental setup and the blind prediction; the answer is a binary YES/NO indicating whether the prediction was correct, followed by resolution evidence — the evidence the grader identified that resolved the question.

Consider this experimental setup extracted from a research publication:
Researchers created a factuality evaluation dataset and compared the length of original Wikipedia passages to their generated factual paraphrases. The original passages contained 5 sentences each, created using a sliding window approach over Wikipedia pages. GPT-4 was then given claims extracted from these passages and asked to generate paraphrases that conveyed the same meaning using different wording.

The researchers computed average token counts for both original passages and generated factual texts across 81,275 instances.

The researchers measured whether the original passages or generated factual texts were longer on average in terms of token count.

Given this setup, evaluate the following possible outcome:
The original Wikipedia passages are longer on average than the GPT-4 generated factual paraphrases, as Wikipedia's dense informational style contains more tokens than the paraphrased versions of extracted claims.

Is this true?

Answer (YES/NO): YES